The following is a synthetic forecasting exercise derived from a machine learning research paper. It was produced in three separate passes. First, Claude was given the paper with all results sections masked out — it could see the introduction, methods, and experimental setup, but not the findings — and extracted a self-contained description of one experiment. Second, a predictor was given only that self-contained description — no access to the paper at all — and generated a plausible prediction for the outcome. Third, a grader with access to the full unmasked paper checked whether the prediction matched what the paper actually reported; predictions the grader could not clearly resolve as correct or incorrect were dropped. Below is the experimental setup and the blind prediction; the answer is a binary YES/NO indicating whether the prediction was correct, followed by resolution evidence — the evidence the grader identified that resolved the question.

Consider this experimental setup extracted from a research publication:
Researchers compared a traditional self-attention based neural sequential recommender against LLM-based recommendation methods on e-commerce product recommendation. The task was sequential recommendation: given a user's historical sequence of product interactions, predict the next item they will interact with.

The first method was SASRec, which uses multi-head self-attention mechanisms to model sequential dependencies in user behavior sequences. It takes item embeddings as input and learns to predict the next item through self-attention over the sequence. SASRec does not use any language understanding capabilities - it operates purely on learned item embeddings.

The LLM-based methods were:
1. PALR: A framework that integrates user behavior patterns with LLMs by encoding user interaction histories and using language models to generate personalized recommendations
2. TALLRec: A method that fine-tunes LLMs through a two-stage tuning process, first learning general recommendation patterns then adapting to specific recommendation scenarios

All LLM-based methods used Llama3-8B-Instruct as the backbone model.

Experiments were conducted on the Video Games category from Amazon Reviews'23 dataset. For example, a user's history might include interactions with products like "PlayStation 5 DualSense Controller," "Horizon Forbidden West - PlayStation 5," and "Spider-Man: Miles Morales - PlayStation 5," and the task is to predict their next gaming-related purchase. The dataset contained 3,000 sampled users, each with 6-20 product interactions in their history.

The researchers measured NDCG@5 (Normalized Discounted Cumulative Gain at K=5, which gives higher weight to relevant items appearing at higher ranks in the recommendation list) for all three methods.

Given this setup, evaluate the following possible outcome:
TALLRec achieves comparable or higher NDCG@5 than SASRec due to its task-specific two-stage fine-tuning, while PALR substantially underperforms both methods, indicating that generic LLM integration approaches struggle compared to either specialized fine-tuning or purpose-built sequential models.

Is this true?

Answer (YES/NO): NO